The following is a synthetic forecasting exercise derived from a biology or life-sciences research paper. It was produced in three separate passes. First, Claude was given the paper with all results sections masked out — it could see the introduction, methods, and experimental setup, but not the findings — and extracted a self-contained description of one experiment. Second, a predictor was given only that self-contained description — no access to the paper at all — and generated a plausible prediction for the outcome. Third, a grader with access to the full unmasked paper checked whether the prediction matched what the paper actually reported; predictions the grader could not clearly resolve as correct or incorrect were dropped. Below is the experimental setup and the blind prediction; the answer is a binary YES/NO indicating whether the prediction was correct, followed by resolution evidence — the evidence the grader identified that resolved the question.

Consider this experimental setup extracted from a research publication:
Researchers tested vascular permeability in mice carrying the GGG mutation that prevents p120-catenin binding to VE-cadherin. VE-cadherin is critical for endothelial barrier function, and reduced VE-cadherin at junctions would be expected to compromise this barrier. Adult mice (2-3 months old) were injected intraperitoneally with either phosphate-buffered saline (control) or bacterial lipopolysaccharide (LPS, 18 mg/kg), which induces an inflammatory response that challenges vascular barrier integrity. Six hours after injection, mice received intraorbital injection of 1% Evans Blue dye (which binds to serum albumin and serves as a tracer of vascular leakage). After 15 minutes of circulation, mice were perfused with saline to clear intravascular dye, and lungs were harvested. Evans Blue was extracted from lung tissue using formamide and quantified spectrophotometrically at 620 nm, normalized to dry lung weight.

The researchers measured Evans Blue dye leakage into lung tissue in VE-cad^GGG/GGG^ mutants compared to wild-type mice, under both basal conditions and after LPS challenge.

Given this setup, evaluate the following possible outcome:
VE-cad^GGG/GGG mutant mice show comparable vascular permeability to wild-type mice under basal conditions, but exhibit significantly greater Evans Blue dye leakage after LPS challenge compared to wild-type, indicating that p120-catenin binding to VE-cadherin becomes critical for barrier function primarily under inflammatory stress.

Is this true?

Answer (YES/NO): YES